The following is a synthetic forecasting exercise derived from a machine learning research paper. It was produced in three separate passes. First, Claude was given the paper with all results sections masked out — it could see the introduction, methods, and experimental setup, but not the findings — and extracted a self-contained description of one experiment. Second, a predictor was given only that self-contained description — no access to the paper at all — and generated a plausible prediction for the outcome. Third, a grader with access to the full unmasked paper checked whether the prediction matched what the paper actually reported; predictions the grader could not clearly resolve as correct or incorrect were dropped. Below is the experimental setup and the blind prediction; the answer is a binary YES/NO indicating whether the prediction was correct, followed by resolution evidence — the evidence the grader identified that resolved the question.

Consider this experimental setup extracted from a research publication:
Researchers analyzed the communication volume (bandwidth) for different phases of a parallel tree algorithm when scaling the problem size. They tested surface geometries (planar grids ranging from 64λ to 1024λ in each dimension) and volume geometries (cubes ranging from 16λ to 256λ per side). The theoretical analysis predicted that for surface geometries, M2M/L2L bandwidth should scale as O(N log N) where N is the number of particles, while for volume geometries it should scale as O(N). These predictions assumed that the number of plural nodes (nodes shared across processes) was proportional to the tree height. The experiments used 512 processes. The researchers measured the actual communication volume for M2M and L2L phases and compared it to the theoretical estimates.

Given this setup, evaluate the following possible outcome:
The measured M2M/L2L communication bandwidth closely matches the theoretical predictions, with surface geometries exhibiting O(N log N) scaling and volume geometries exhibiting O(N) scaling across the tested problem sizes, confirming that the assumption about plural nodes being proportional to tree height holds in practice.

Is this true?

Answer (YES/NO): NO